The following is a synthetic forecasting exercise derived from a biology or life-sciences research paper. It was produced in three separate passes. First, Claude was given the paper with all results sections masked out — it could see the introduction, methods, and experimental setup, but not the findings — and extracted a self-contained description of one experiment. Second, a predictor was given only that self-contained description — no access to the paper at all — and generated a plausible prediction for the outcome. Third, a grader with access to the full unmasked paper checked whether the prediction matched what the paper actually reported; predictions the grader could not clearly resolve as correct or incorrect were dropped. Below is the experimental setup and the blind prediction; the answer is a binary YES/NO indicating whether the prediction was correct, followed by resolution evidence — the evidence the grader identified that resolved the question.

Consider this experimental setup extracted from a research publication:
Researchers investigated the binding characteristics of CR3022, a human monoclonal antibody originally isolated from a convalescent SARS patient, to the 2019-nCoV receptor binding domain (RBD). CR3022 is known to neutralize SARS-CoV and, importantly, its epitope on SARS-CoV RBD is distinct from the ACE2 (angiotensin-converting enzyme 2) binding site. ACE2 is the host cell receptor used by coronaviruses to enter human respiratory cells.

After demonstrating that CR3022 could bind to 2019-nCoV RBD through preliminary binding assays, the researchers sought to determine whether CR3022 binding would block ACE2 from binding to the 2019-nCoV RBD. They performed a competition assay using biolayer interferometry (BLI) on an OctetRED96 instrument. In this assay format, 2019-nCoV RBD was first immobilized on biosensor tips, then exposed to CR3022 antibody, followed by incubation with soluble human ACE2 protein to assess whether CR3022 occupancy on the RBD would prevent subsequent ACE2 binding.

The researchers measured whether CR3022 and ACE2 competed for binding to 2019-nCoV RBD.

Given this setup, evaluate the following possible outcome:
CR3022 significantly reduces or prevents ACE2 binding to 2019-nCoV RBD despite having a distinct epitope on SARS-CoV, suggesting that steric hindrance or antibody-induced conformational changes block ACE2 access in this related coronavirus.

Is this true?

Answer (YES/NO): NO